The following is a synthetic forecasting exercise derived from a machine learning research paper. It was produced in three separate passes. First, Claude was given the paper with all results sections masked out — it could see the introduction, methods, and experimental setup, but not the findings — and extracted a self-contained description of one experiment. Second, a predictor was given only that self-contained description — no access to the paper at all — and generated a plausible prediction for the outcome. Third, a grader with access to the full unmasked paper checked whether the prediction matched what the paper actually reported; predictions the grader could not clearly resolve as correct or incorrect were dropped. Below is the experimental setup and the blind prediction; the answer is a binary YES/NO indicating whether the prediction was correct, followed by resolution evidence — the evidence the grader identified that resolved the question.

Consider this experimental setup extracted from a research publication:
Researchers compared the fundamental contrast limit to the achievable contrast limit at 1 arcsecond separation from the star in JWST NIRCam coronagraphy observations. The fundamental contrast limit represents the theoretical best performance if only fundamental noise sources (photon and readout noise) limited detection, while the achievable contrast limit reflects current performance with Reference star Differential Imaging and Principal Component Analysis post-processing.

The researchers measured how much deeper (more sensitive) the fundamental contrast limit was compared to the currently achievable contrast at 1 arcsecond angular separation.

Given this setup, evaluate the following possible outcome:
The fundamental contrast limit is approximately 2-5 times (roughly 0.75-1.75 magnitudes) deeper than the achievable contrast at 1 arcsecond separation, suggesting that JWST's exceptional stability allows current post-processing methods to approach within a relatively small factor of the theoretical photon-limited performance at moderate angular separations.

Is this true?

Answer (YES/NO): YES